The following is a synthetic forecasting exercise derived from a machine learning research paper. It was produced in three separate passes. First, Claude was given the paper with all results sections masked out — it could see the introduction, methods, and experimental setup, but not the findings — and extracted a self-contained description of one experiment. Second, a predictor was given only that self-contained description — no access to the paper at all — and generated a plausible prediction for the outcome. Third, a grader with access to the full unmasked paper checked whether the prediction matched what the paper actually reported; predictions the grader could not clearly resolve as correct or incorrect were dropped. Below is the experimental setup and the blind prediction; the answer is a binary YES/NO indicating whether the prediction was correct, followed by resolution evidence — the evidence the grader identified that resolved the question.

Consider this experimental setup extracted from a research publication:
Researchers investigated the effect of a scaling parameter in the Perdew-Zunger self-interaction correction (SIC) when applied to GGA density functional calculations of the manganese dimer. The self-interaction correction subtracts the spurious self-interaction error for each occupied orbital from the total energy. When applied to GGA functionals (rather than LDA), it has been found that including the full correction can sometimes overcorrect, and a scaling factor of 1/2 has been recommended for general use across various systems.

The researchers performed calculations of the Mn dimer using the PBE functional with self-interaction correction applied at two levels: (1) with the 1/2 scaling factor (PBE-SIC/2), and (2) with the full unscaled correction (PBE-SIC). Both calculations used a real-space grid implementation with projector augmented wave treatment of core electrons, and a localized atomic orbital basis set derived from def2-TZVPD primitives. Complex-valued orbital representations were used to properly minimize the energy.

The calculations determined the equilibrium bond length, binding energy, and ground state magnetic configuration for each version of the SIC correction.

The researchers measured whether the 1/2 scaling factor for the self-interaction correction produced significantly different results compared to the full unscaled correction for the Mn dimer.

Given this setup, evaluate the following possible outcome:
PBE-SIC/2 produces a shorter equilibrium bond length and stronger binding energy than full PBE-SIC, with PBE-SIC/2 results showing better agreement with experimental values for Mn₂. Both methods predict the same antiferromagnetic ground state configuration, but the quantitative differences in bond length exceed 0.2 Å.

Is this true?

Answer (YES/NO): NO